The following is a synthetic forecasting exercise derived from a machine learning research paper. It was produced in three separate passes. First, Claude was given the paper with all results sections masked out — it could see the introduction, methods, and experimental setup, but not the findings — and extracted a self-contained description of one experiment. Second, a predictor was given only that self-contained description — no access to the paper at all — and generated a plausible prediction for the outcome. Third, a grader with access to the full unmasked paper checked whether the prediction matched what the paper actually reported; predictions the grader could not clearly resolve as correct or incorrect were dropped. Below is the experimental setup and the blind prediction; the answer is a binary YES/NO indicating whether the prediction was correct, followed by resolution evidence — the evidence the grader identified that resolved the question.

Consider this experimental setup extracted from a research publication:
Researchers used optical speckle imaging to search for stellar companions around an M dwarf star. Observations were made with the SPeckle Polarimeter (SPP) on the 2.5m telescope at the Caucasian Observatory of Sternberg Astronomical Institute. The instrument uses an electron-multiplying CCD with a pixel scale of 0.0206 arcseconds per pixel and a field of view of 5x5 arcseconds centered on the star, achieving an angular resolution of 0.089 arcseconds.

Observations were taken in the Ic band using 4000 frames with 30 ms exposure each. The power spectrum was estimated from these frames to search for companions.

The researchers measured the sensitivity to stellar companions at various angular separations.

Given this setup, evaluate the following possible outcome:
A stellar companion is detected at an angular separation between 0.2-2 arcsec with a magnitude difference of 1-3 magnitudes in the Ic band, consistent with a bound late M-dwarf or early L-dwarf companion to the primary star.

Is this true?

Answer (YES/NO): NO